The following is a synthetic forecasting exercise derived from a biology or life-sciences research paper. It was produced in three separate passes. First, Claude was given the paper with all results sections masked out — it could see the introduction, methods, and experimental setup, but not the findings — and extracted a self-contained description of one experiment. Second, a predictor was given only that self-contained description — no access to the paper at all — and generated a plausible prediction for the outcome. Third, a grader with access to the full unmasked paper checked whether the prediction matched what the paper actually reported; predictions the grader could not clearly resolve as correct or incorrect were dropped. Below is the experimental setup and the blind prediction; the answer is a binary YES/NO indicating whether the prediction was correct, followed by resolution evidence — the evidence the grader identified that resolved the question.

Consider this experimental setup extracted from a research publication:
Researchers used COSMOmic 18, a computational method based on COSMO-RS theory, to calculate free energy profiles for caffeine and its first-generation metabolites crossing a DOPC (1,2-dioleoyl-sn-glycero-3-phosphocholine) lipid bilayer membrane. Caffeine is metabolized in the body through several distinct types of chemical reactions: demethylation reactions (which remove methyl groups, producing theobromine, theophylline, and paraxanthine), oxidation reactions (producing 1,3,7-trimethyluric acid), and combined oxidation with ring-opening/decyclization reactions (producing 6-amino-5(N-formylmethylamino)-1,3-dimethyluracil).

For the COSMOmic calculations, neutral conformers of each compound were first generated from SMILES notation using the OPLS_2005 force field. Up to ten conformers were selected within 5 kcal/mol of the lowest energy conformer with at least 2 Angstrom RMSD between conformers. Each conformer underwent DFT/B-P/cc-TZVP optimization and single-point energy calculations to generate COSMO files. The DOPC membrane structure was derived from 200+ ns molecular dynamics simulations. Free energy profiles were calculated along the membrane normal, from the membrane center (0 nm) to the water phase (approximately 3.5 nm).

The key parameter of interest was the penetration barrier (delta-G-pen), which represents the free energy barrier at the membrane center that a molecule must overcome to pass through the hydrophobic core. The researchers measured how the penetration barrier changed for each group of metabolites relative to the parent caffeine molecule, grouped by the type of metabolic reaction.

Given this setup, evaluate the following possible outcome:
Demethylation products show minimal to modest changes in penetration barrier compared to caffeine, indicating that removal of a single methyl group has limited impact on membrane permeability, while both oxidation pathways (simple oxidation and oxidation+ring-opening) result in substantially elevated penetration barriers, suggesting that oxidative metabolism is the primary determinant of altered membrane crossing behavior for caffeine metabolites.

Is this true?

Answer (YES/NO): NO